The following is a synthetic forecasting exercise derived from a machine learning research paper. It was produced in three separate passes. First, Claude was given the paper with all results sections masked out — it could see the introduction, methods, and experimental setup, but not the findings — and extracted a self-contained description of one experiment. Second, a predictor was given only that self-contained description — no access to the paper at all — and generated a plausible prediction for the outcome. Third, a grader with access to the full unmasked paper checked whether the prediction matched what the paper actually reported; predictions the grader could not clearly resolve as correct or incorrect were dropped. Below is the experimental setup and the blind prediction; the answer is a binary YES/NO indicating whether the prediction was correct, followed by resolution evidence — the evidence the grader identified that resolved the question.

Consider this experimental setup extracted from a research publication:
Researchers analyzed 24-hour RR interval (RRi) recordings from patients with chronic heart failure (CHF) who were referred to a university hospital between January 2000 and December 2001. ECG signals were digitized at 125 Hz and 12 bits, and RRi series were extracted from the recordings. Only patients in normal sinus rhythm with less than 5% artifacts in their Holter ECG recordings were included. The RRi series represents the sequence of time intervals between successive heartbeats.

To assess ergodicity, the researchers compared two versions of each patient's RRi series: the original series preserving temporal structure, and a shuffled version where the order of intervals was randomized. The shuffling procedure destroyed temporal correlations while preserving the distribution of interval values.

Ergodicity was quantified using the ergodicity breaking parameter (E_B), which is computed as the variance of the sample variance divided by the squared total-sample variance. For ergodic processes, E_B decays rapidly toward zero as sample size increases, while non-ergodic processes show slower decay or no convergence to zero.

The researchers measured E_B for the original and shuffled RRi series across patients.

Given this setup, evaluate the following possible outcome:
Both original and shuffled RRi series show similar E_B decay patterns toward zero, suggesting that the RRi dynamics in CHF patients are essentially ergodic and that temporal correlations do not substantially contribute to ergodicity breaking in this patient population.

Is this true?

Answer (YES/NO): NO